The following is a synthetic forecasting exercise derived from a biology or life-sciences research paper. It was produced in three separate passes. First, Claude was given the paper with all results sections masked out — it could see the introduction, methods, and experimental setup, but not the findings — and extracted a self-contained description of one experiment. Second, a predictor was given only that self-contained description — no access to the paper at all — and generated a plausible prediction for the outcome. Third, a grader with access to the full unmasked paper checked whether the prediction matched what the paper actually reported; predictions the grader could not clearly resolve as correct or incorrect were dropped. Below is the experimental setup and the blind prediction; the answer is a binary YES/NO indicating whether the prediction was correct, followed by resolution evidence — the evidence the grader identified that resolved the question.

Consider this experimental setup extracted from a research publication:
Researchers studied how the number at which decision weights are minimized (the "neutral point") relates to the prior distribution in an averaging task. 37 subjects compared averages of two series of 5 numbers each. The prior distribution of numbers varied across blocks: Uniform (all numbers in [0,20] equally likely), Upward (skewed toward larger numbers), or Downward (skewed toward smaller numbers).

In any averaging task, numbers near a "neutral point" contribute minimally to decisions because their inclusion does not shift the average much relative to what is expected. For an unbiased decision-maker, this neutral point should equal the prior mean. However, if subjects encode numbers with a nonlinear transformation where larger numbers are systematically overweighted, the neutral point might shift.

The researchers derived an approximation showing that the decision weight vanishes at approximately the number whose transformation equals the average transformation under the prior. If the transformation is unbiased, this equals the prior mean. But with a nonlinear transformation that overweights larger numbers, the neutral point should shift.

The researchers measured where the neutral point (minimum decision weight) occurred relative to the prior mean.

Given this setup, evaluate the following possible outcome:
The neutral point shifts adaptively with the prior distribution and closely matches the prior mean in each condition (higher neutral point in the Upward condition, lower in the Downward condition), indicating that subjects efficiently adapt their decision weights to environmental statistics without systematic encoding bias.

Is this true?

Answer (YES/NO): NO